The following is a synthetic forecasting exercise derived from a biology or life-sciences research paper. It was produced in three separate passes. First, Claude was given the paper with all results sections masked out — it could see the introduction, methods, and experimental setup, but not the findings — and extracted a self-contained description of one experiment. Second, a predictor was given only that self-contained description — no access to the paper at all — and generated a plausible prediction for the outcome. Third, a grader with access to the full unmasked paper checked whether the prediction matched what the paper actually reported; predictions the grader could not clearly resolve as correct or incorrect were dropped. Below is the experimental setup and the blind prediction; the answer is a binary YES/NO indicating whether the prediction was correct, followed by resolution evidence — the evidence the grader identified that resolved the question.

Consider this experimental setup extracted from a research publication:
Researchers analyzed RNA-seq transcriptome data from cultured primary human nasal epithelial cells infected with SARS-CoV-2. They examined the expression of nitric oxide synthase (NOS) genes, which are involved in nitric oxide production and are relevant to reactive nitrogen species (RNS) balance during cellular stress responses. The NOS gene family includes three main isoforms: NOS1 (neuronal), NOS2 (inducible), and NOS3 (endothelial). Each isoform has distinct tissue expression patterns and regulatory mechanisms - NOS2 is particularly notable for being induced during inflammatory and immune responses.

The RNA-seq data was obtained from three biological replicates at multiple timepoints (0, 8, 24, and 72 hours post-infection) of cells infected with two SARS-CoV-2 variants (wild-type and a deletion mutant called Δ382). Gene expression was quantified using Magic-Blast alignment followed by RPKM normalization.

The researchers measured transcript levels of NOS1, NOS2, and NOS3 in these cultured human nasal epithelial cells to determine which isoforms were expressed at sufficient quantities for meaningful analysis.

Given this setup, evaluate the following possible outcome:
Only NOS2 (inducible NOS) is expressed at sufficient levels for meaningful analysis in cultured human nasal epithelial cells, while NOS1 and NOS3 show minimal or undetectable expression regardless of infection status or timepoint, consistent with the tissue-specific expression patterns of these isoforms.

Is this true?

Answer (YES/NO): YES